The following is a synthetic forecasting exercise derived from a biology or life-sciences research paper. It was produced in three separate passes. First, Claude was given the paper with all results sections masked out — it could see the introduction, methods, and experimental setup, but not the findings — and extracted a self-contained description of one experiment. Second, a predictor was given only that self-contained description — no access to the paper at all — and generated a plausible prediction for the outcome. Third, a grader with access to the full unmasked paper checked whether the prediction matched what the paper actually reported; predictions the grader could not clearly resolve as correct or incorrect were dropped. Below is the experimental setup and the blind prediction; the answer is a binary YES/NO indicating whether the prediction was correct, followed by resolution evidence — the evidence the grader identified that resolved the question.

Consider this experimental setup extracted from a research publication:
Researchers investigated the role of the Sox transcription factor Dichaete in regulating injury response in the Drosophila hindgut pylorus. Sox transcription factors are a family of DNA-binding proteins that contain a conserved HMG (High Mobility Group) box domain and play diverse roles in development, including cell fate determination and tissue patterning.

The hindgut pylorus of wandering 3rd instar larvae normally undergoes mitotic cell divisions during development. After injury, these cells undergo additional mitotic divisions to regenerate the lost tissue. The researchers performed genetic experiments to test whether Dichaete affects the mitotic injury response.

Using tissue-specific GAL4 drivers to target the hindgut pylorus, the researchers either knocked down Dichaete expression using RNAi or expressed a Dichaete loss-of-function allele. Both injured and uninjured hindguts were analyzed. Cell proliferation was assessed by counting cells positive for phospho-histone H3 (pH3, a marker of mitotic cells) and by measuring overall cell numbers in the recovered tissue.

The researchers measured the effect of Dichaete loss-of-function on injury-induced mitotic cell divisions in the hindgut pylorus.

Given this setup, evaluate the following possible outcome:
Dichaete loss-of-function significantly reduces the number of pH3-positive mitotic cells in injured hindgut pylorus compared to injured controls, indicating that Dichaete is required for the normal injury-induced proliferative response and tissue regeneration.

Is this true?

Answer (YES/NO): NO